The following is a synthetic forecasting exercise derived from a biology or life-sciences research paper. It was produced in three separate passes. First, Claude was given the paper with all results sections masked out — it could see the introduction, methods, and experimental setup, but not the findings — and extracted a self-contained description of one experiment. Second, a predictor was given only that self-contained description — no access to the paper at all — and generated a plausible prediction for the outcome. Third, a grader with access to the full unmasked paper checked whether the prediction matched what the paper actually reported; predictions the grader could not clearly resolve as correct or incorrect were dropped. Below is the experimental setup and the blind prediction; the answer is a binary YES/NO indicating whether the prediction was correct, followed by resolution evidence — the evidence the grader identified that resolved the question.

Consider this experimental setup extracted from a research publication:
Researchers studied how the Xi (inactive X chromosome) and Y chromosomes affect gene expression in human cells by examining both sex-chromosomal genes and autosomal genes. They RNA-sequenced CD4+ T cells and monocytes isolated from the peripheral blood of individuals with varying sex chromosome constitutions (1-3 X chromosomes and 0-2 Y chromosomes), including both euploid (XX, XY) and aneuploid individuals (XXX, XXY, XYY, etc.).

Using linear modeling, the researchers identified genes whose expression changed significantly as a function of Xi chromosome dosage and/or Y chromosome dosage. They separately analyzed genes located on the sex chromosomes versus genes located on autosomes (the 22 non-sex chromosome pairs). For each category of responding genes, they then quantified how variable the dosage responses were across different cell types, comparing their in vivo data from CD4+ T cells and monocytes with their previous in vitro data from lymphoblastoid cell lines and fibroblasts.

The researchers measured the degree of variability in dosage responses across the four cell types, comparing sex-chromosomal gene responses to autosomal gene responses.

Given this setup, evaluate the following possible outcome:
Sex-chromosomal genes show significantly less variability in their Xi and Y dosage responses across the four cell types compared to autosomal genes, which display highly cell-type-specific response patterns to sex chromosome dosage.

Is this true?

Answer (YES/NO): YES